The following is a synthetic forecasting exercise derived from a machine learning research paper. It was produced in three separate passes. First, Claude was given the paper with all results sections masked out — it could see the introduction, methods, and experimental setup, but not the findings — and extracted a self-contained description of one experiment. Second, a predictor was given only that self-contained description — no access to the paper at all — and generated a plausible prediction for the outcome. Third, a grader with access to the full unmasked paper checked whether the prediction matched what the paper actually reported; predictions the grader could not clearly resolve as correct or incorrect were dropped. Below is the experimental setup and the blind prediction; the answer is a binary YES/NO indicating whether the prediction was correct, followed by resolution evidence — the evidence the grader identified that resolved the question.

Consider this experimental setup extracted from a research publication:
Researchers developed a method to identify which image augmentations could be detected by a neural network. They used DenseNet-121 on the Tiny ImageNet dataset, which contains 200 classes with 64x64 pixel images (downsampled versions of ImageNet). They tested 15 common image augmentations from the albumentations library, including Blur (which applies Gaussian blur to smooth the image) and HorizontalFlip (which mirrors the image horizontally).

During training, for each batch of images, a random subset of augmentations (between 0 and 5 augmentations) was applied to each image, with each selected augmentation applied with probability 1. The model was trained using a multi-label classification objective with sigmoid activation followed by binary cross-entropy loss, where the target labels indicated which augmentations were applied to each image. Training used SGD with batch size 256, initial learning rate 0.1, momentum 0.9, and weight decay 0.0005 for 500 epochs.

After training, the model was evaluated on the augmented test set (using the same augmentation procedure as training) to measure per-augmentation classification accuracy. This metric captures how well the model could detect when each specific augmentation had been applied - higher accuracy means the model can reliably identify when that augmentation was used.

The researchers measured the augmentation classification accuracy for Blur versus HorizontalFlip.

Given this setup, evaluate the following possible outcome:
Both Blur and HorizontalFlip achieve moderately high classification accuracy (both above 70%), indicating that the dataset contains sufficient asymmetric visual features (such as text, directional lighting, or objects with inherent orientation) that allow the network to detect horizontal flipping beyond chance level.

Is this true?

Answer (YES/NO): NO